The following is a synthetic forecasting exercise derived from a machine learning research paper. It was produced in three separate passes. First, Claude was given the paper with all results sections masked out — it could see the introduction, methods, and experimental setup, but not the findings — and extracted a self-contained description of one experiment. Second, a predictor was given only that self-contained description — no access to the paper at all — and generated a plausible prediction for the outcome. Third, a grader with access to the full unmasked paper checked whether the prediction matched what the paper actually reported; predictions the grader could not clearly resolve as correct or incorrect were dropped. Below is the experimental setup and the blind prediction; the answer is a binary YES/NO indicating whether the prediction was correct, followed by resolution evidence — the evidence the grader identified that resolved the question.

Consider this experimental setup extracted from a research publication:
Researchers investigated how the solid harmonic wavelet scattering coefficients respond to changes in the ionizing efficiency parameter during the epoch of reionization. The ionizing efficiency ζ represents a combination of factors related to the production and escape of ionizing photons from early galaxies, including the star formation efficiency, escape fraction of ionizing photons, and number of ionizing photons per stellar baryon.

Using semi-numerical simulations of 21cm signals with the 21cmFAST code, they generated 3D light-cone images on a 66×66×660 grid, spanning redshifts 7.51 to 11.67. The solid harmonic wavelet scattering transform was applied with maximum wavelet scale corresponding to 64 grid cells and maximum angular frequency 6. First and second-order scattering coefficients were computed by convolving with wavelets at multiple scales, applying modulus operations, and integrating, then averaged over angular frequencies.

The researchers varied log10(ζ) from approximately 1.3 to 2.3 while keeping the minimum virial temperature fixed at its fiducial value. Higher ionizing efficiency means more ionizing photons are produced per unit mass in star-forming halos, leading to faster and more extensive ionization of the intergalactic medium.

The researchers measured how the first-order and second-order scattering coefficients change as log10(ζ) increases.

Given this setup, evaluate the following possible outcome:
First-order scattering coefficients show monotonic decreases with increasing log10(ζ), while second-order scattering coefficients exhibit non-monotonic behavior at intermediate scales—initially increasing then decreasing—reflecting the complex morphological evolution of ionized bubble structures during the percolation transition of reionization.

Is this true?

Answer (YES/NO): NO